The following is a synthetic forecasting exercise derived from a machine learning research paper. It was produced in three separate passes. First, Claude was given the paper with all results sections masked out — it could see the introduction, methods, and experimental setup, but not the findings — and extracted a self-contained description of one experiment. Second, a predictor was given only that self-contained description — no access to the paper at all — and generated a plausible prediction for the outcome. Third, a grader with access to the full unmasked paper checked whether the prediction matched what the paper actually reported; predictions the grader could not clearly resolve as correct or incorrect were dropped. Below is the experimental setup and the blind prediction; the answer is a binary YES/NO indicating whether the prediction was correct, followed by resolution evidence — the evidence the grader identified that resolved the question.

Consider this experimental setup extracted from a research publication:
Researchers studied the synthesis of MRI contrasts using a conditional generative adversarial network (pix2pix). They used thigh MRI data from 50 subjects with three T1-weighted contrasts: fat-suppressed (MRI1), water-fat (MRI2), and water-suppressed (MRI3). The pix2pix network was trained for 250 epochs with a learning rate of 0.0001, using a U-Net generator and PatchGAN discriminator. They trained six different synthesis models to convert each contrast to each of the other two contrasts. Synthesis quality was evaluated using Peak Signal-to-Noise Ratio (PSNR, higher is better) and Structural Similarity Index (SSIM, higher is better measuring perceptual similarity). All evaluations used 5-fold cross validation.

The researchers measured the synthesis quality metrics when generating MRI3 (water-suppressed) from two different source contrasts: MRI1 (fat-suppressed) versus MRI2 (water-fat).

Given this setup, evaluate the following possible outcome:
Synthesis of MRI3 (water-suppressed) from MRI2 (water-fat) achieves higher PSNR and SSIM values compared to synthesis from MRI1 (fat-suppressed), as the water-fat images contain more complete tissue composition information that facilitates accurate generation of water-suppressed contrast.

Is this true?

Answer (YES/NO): NO